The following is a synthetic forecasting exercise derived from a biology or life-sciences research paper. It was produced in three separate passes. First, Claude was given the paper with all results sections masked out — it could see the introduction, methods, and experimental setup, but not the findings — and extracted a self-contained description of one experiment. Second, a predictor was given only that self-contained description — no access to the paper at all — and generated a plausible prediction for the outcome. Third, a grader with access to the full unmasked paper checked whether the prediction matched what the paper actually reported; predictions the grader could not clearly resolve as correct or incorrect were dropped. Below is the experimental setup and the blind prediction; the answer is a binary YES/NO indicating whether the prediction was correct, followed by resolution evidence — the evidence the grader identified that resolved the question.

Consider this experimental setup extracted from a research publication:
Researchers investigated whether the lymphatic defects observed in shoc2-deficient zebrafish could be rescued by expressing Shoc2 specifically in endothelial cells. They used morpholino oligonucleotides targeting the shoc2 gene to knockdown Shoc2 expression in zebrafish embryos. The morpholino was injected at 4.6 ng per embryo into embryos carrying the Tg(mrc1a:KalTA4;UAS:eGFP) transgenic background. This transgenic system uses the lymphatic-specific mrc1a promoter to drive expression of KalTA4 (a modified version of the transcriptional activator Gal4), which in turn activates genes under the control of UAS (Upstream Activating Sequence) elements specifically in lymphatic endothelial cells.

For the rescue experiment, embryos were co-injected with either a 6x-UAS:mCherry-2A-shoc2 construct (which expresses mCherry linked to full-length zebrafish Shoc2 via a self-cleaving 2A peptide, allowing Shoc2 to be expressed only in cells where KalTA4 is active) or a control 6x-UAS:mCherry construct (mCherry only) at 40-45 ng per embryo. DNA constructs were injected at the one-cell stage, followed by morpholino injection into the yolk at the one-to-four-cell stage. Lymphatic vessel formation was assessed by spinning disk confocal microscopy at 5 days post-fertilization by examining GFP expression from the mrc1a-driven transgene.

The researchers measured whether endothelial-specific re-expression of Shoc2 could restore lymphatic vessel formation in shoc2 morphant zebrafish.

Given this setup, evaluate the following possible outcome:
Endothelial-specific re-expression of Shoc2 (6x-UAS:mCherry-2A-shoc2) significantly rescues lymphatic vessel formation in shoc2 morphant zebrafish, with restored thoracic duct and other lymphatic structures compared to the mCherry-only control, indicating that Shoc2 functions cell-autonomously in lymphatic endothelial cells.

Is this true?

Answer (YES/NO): YES